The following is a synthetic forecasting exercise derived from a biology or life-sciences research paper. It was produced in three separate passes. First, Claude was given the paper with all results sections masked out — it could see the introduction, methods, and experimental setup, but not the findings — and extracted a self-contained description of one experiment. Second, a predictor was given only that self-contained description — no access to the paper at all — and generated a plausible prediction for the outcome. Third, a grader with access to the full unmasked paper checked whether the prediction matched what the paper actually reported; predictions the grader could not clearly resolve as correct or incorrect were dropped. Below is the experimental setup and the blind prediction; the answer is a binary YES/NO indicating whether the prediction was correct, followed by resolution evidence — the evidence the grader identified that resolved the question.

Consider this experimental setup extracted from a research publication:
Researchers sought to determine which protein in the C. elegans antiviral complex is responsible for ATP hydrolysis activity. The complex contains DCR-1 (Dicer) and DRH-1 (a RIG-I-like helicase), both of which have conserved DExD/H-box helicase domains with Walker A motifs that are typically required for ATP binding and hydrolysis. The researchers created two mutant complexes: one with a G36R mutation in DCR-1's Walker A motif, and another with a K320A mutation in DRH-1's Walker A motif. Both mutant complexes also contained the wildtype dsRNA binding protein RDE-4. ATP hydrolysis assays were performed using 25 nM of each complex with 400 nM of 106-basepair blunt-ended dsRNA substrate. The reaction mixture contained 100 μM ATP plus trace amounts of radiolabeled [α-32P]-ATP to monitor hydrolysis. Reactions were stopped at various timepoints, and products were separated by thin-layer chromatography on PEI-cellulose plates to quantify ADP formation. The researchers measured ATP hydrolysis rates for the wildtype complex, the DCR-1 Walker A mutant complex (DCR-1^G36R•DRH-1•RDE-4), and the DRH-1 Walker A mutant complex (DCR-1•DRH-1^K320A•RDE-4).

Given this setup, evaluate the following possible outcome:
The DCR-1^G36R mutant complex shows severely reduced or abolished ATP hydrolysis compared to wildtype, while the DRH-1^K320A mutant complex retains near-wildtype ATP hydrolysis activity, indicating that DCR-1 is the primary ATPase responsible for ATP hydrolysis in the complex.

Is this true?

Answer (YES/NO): NO